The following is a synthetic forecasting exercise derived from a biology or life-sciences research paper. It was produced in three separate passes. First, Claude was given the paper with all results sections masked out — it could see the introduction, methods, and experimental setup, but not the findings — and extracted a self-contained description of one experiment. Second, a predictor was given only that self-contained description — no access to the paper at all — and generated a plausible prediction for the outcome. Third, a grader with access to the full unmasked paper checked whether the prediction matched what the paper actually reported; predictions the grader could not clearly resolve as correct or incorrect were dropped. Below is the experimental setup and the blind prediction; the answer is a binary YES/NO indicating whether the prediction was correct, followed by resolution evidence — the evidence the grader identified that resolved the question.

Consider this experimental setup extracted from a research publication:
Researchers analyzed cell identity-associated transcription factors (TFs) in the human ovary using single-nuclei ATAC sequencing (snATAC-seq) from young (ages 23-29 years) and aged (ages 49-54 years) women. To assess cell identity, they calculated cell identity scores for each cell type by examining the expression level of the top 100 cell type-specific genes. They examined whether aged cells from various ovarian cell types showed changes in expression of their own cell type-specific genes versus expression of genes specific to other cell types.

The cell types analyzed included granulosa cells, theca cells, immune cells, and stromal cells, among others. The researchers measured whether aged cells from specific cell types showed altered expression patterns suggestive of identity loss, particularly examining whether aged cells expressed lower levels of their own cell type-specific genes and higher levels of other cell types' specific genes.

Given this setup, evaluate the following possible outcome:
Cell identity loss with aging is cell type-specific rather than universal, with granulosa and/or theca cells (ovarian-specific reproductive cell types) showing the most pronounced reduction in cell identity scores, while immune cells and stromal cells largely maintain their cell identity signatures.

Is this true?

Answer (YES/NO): NO